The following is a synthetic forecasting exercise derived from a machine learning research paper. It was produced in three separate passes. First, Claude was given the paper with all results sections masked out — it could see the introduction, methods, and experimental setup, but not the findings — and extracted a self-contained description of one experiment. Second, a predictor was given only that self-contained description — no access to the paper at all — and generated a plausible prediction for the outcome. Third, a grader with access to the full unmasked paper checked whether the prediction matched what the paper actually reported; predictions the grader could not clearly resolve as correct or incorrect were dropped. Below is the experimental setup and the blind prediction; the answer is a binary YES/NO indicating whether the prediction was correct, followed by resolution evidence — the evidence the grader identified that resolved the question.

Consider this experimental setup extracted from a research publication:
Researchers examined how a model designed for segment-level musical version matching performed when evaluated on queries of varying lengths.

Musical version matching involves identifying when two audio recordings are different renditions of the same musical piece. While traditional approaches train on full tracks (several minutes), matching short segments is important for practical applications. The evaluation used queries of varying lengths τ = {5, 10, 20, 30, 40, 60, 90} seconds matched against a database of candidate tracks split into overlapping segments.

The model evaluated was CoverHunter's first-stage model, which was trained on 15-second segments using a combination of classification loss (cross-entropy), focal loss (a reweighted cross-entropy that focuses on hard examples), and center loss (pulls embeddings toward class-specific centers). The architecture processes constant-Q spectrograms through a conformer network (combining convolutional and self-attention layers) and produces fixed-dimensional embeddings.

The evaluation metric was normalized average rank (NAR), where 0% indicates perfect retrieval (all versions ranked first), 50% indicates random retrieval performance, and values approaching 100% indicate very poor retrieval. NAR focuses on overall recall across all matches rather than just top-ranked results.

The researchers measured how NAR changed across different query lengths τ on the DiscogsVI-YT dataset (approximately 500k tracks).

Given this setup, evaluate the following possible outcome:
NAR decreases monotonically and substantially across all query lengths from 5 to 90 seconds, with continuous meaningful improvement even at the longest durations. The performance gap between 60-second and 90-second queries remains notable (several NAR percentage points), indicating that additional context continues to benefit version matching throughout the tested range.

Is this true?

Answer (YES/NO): NO